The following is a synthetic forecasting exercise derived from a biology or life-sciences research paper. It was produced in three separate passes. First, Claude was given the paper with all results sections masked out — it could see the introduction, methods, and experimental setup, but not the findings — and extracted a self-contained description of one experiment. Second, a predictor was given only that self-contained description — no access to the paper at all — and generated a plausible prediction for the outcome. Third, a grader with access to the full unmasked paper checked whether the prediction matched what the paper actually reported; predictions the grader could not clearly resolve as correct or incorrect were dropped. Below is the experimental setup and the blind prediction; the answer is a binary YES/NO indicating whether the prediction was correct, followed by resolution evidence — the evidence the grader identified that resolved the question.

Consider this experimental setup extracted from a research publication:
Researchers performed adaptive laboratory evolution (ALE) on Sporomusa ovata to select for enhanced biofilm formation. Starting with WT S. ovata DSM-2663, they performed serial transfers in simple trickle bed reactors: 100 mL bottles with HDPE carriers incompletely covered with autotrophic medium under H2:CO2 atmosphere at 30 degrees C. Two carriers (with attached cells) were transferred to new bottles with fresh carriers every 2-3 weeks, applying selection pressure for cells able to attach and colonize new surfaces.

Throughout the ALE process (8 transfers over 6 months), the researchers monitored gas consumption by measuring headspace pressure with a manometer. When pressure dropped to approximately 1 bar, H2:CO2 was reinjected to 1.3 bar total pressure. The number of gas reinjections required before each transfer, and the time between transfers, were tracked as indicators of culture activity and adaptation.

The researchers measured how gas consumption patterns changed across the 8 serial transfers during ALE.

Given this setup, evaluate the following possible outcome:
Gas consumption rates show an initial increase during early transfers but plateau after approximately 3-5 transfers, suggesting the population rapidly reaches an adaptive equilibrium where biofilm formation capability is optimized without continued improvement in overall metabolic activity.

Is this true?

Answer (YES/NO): NO